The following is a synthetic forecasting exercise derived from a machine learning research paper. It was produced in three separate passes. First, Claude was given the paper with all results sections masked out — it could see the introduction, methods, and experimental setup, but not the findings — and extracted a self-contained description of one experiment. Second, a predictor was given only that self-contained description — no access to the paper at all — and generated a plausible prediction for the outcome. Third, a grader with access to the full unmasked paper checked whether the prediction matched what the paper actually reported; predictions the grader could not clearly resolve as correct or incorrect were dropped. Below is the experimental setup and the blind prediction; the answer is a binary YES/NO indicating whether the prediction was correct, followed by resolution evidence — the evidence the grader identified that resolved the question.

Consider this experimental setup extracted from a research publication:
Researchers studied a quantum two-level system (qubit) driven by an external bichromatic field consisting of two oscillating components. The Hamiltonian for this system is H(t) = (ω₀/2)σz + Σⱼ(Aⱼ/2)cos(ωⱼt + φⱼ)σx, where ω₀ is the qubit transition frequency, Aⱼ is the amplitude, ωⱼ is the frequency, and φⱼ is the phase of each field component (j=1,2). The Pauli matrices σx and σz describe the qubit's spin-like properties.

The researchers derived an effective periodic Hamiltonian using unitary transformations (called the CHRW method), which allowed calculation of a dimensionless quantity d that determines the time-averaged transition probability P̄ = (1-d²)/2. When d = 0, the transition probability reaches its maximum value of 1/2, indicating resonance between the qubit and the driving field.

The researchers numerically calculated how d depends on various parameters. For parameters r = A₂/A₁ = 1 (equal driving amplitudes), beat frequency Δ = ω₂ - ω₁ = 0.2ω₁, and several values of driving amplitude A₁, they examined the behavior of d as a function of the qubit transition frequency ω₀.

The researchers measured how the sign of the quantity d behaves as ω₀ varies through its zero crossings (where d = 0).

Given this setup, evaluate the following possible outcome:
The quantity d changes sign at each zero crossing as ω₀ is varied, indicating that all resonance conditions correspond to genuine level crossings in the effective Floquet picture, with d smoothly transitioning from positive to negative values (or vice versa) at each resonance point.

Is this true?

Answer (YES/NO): NO